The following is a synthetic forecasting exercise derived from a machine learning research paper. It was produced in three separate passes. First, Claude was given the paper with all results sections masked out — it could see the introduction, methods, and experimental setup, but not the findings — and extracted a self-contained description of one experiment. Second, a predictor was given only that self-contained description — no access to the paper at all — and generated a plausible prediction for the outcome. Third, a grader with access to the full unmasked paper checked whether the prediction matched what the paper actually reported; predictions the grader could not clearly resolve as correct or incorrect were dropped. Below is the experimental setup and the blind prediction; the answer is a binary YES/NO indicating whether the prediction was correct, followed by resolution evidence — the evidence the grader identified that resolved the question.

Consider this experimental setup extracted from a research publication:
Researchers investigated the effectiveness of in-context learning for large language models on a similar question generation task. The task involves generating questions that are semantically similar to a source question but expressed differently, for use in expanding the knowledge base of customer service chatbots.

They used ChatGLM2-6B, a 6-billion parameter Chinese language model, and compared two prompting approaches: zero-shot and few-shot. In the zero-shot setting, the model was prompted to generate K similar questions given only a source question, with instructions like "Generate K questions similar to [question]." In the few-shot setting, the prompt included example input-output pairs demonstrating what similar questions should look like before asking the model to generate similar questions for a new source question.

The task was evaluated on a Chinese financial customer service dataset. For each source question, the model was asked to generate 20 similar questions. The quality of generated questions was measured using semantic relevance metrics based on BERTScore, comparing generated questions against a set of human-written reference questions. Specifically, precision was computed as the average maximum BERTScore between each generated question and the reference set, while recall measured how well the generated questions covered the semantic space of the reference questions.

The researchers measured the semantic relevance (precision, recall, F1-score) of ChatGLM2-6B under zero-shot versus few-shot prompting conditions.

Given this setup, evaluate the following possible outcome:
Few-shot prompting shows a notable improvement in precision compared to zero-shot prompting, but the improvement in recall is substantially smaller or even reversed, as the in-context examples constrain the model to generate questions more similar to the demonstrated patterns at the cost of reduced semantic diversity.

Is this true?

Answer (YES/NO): NO